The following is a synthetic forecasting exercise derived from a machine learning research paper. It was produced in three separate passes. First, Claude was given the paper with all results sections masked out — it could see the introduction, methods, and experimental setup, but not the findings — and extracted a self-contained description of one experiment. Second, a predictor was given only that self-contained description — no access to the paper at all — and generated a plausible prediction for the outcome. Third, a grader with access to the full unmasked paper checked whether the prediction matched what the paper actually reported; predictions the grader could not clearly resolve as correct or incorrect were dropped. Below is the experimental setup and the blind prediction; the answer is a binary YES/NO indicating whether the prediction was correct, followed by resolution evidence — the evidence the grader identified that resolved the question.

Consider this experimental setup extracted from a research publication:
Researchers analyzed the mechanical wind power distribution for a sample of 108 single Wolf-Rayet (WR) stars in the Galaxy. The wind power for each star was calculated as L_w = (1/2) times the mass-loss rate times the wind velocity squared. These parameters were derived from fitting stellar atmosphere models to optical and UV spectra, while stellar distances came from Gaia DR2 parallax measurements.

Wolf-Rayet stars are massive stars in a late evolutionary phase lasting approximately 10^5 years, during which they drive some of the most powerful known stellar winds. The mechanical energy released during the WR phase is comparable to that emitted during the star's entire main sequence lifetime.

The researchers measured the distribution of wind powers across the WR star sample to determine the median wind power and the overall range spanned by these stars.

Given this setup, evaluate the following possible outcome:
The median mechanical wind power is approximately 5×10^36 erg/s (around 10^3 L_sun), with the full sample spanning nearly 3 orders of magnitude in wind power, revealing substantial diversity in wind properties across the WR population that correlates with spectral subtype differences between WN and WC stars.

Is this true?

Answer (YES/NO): NO